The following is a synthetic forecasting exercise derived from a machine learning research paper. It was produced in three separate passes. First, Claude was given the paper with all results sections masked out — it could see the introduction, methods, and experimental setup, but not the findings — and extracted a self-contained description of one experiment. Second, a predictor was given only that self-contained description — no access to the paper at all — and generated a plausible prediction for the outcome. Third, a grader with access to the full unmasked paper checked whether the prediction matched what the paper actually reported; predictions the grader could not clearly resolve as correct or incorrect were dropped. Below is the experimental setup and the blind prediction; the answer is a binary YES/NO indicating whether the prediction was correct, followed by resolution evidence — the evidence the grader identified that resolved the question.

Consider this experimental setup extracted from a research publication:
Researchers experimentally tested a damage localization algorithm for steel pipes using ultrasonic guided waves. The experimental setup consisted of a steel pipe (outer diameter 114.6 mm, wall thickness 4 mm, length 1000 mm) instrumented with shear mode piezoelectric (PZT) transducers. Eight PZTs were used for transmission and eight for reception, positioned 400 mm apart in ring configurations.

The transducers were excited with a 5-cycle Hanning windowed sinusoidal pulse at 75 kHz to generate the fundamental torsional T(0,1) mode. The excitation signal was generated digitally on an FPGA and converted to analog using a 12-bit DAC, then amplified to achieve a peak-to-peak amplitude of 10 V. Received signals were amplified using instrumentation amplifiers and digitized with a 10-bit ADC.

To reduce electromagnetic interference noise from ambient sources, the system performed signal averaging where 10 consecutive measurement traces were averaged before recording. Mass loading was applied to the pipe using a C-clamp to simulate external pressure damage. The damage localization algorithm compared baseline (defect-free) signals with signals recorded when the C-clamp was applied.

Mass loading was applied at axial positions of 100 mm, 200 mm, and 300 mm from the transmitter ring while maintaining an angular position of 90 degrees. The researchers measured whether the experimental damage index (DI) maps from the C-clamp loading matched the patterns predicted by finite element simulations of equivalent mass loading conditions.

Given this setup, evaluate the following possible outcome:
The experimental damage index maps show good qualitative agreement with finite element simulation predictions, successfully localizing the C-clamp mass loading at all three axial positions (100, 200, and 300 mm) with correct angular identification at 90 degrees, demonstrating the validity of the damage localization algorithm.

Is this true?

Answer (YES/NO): YES